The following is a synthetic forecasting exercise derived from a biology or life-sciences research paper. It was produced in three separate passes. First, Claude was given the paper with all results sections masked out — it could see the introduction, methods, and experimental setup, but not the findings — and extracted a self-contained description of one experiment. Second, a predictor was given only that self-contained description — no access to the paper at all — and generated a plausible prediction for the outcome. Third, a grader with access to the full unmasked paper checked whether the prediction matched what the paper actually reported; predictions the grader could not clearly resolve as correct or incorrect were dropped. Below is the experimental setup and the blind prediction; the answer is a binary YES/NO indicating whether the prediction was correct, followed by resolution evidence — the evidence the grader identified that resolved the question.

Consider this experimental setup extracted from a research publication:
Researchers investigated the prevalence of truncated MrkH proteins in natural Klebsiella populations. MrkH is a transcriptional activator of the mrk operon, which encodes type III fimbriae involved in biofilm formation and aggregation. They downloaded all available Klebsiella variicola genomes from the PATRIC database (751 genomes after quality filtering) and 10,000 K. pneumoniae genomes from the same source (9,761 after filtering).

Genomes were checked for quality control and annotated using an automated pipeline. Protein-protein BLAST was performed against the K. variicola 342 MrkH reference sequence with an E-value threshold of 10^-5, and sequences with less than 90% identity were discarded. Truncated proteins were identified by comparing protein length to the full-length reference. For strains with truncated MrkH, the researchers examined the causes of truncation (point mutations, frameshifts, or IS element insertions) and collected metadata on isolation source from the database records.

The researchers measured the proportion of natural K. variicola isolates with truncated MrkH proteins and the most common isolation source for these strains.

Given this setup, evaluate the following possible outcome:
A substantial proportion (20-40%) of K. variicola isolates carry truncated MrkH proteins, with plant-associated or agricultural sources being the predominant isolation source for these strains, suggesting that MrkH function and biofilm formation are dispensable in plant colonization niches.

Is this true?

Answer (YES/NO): NO